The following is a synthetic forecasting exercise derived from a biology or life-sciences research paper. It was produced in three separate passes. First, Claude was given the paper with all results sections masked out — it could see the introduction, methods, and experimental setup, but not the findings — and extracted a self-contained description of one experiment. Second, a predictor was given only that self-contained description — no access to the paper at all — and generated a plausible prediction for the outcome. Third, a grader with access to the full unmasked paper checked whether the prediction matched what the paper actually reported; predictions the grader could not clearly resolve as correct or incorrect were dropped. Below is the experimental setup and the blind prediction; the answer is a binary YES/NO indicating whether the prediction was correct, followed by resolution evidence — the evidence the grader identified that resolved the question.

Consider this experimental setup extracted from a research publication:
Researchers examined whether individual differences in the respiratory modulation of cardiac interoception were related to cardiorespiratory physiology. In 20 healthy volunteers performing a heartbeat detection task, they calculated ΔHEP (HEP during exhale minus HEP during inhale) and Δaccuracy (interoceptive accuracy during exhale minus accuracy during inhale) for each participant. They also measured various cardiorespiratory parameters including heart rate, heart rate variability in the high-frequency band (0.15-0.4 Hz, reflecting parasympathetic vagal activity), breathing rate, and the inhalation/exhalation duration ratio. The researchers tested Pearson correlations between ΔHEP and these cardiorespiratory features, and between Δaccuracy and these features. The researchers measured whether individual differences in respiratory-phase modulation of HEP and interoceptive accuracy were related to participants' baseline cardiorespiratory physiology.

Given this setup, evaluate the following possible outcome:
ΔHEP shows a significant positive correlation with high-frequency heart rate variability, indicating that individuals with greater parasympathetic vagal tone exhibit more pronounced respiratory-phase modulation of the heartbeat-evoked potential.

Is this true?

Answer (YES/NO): NO